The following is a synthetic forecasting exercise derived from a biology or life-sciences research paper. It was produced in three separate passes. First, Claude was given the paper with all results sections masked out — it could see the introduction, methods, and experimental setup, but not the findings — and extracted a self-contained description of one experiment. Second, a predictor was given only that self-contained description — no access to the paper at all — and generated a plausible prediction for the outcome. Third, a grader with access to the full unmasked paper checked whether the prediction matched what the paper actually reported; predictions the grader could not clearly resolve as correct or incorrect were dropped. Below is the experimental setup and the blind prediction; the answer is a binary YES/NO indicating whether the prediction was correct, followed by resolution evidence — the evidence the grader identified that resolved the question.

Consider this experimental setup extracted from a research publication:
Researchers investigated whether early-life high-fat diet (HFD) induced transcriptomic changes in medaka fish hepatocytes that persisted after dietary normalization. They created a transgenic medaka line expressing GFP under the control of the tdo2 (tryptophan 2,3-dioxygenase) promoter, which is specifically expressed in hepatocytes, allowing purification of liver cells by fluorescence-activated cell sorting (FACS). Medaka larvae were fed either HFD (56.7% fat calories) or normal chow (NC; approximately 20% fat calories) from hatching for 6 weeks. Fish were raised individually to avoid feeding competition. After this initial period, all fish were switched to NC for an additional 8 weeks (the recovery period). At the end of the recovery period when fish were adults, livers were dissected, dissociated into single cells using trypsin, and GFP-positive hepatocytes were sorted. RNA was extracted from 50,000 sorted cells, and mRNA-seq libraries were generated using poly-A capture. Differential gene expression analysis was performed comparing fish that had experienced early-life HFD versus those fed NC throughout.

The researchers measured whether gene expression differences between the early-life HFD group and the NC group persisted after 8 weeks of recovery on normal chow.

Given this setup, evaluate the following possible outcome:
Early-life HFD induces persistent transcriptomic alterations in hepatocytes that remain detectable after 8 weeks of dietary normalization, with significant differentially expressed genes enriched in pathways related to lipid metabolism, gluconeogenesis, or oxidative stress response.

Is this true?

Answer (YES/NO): NO